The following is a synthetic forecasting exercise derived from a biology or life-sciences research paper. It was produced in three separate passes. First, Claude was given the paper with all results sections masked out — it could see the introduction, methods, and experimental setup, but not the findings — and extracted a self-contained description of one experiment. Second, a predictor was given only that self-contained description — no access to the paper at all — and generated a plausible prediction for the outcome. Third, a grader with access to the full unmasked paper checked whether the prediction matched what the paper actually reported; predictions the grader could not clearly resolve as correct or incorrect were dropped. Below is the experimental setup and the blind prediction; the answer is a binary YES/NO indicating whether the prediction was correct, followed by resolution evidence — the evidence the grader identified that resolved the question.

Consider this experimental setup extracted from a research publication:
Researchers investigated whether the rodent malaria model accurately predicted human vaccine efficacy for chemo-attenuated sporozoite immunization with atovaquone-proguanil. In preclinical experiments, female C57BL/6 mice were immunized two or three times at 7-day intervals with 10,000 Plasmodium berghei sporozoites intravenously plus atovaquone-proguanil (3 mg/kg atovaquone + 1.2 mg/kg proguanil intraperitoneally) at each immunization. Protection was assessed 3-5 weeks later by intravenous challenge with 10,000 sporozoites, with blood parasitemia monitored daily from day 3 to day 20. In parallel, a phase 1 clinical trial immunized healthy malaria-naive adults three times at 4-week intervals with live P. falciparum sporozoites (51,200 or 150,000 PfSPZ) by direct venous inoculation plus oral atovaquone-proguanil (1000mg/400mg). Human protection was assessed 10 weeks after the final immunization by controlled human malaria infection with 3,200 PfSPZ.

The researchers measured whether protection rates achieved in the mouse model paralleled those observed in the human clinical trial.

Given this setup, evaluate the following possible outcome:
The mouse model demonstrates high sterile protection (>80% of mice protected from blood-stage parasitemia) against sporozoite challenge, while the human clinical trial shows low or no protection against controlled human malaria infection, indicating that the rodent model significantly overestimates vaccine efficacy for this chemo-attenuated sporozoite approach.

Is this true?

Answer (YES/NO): YES